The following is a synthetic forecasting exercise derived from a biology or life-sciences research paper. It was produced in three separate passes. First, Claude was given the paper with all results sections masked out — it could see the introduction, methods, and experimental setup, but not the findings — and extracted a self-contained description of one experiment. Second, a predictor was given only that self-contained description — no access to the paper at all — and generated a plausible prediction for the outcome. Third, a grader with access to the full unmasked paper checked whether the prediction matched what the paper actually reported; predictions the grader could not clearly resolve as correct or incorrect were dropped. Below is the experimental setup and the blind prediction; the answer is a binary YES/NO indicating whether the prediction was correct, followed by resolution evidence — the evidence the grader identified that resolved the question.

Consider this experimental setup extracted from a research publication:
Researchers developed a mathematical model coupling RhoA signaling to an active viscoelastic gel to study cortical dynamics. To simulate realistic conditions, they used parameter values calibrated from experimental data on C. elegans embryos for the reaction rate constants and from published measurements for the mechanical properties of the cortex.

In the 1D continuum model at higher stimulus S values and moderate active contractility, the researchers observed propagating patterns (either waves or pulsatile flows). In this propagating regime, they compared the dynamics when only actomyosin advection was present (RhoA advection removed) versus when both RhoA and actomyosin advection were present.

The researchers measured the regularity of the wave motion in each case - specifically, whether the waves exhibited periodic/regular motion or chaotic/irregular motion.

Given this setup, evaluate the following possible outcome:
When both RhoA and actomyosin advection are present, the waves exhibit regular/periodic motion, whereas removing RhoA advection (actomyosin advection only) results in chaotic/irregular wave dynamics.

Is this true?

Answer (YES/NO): NO